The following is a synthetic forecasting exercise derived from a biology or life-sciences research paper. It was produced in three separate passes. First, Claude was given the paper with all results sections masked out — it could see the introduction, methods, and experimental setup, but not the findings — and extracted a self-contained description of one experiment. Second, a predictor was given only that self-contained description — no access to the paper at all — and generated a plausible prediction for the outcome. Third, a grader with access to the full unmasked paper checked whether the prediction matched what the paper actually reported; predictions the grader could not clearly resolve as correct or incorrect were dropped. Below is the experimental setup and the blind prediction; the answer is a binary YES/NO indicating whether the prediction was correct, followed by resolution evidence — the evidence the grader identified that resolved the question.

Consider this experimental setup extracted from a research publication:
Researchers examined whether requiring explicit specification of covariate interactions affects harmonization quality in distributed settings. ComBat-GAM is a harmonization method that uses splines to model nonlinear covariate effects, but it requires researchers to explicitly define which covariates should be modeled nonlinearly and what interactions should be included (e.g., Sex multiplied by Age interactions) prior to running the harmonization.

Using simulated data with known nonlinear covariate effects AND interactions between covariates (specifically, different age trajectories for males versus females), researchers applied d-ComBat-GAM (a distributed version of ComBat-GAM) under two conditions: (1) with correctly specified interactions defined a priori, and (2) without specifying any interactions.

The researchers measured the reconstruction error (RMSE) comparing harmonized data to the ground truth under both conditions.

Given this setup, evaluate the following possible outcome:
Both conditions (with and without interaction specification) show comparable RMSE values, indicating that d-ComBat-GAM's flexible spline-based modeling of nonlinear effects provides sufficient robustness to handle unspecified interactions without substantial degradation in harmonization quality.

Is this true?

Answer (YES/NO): NO